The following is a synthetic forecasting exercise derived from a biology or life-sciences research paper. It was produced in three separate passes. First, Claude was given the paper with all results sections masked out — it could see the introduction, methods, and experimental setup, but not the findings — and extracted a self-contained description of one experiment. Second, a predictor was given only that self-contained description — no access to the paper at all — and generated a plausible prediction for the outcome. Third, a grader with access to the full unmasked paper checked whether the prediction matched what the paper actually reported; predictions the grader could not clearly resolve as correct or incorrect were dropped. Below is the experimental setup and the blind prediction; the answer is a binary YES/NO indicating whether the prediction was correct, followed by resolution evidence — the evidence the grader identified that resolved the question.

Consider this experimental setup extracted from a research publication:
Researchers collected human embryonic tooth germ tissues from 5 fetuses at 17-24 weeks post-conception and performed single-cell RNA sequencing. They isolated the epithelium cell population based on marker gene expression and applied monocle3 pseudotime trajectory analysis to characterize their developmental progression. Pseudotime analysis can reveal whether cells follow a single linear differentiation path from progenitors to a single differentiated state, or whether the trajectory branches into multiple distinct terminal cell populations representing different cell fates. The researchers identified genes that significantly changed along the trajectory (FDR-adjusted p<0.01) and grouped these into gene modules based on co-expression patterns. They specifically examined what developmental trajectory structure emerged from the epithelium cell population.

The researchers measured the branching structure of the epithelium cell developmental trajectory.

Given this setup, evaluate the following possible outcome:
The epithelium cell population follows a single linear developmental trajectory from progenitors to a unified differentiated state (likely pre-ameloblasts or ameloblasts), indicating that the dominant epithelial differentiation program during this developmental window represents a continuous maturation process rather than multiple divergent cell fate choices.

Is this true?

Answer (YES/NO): NO